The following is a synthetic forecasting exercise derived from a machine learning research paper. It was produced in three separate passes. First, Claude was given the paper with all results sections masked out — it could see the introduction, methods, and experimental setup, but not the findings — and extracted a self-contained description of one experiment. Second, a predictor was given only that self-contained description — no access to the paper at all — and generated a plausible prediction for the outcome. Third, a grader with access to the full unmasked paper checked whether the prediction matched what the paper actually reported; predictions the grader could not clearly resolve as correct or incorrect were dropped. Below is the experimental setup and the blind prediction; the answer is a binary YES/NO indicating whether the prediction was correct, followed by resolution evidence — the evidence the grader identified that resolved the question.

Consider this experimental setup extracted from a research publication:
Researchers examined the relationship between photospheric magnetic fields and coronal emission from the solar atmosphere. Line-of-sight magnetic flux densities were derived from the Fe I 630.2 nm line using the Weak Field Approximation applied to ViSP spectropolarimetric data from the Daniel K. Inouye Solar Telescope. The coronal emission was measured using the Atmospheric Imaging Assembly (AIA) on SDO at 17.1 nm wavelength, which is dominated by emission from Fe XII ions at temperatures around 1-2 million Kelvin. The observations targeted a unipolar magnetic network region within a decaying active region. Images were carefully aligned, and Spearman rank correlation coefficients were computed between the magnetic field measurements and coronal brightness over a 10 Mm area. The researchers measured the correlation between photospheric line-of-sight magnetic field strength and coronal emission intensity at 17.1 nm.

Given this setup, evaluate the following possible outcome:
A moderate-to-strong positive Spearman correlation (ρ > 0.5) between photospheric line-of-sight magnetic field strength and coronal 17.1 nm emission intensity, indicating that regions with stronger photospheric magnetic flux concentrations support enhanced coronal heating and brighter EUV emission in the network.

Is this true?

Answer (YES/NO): NO